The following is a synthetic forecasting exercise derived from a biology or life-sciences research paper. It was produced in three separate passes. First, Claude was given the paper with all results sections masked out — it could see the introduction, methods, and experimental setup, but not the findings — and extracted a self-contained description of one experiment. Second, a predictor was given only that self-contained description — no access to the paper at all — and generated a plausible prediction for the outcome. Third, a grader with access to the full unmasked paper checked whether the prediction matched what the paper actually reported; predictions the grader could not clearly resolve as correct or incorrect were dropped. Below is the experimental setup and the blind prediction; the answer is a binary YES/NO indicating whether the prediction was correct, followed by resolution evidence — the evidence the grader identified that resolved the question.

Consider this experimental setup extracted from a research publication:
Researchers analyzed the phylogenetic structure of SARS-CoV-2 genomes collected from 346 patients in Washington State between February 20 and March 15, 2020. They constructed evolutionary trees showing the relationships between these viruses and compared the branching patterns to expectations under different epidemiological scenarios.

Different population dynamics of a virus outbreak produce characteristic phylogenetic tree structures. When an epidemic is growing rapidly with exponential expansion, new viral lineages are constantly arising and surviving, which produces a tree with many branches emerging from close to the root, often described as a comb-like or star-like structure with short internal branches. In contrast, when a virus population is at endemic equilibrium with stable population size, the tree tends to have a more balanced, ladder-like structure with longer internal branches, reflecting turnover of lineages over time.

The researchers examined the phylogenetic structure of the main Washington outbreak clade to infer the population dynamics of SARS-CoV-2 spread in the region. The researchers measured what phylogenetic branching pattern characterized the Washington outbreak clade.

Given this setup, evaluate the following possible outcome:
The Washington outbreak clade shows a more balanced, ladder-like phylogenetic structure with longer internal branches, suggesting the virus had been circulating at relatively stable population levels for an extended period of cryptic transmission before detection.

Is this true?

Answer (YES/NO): NO